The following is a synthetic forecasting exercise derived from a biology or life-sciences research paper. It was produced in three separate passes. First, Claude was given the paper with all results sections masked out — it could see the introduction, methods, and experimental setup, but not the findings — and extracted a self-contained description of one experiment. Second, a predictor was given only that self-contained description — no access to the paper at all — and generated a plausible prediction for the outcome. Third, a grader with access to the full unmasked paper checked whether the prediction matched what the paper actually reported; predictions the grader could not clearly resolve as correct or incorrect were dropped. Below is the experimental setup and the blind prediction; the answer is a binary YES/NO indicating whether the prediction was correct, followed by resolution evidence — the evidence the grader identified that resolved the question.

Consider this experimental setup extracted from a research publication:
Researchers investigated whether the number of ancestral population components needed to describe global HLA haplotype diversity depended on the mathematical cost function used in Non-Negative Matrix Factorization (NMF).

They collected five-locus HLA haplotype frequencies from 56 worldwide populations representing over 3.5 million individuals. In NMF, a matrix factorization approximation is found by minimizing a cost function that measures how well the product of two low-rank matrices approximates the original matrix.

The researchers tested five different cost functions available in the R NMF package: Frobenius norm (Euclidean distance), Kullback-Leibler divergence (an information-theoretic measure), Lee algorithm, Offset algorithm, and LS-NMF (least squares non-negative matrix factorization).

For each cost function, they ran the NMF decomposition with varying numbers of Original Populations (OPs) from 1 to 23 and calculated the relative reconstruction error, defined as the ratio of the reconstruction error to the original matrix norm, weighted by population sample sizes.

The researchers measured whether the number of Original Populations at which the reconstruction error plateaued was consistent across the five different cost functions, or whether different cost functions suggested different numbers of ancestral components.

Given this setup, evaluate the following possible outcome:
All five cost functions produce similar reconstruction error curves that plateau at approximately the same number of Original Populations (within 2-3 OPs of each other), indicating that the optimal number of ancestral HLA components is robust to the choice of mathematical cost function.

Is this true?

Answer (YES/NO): YES